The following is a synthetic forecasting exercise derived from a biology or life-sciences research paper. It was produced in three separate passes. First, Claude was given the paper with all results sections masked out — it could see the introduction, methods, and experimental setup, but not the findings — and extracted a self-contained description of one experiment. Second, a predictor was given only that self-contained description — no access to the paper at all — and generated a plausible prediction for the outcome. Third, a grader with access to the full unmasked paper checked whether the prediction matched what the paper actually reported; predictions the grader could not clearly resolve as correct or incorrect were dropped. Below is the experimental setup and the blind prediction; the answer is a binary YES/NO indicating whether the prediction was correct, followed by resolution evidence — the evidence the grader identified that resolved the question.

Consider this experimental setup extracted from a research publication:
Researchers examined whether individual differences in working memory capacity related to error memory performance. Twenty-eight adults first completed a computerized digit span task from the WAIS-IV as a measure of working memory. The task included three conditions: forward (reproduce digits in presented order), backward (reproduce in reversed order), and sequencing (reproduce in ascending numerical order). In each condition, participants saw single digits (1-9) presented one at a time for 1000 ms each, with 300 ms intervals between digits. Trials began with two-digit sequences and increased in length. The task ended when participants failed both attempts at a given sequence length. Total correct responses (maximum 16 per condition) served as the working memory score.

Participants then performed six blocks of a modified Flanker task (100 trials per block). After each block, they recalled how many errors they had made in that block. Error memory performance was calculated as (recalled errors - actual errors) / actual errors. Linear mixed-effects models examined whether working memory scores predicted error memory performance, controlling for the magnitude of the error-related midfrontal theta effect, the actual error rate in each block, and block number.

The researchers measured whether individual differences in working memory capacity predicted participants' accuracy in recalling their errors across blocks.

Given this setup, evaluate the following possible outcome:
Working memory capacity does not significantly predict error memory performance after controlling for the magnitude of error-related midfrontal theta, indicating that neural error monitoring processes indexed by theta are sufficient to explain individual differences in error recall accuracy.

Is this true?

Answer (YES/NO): NO